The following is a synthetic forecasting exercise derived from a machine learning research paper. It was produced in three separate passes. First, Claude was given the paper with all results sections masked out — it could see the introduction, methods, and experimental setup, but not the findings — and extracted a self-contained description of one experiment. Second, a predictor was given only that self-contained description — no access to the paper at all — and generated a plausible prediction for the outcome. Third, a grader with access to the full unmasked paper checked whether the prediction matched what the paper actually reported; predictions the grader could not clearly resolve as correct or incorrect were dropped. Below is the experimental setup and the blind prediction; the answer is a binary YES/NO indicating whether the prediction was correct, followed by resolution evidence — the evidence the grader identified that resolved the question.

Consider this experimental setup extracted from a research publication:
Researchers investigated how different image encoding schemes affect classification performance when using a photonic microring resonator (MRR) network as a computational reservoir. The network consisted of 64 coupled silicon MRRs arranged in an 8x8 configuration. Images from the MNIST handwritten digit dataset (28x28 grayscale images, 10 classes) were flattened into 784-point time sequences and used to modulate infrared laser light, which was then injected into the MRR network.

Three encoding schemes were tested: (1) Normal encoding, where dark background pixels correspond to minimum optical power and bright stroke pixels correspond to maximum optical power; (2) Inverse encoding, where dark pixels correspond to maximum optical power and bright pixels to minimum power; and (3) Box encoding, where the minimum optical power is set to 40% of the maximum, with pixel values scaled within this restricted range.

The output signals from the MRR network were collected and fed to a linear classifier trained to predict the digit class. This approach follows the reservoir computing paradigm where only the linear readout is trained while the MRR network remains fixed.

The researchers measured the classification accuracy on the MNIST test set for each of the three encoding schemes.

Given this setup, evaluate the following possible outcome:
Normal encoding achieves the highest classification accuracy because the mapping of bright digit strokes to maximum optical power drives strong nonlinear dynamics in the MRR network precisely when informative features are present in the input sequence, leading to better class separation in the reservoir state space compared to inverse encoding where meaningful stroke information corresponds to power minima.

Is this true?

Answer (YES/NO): NO